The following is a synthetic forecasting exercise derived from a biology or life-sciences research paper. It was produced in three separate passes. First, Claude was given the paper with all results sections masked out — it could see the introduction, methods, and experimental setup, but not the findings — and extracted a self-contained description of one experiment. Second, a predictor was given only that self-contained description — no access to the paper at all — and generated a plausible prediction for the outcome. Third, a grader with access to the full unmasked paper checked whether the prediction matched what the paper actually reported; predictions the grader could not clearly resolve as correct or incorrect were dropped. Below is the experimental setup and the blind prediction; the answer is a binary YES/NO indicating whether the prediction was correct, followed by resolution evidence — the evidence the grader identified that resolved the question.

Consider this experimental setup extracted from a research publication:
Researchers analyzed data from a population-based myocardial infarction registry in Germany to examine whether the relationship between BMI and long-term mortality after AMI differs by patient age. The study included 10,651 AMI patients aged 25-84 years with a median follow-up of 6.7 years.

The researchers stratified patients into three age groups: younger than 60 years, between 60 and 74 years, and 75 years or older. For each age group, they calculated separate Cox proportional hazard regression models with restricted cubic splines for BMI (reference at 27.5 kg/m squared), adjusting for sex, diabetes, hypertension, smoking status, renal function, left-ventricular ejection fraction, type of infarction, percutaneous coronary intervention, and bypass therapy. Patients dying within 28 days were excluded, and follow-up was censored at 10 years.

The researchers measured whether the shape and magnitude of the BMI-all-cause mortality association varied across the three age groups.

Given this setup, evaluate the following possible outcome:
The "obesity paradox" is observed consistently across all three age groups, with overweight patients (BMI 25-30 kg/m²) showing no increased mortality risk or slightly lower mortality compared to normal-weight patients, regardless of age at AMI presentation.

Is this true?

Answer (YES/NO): NO